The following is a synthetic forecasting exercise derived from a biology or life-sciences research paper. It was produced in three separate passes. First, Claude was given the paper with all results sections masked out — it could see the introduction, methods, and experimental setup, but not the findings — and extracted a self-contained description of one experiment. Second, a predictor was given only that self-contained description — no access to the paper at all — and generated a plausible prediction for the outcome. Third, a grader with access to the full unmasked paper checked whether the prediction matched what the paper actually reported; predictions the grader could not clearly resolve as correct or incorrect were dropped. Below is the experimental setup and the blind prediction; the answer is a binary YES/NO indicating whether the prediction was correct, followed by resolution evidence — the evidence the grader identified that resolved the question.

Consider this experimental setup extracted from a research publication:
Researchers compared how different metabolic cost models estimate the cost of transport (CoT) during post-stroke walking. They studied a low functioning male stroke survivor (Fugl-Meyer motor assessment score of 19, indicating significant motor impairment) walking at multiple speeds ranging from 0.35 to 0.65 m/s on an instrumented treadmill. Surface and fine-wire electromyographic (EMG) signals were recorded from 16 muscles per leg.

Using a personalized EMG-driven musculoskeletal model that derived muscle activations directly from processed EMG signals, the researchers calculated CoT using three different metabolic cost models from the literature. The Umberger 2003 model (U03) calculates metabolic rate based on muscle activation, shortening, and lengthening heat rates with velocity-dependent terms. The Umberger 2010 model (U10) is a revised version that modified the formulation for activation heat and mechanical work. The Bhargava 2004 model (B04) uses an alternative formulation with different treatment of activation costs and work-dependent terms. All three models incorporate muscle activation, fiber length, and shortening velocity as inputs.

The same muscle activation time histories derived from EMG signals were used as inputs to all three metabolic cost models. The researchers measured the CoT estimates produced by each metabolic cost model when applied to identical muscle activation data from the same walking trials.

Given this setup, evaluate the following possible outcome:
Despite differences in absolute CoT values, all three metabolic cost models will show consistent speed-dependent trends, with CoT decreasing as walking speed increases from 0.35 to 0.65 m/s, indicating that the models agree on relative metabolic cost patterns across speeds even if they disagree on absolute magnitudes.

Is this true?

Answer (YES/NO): YES